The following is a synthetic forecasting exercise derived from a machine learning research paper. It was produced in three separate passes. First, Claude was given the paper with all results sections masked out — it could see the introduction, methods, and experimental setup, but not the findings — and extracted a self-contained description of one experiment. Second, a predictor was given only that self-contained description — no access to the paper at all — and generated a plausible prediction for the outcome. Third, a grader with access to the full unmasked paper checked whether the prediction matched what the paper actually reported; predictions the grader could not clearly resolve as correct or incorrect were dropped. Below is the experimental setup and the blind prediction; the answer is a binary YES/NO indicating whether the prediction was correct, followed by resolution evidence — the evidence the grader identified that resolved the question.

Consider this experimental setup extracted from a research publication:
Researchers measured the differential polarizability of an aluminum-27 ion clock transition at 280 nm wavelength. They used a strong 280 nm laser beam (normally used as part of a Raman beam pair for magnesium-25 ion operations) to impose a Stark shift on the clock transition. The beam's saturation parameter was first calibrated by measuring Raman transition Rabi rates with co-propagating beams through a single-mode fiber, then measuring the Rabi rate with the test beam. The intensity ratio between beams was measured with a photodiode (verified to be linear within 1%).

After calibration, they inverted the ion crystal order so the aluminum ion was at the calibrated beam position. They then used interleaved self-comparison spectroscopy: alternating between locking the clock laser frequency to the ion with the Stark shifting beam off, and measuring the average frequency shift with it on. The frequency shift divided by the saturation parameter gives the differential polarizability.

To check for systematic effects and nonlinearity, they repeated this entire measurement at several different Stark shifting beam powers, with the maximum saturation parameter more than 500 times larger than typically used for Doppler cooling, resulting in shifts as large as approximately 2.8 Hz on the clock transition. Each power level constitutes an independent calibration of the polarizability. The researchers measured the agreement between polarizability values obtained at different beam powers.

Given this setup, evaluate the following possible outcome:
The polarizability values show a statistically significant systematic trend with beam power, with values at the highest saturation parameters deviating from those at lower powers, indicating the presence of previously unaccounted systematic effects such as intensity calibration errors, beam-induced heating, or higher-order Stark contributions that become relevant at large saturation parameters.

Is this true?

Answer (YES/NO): NO